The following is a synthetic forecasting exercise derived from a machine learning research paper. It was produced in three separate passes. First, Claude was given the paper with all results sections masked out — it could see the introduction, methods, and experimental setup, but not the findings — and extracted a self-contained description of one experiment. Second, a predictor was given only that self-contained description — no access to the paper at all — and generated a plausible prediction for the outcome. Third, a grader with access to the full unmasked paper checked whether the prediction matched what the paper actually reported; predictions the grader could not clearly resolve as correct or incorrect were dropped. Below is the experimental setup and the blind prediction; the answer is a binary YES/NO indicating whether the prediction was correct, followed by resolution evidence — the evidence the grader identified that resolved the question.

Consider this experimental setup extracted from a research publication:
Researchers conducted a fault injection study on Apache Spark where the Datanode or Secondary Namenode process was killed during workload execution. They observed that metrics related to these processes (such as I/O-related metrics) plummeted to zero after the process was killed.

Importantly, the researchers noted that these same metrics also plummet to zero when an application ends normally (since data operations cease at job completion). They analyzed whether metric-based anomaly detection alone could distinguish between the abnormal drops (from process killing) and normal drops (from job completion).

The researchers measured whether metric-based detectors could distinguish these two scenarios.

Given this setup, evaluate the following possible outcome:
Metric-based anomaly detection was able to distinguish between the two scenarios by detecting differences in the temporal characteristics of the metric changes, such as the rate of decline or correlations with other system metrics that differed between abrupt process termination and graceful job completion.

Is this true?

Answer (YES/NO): NO